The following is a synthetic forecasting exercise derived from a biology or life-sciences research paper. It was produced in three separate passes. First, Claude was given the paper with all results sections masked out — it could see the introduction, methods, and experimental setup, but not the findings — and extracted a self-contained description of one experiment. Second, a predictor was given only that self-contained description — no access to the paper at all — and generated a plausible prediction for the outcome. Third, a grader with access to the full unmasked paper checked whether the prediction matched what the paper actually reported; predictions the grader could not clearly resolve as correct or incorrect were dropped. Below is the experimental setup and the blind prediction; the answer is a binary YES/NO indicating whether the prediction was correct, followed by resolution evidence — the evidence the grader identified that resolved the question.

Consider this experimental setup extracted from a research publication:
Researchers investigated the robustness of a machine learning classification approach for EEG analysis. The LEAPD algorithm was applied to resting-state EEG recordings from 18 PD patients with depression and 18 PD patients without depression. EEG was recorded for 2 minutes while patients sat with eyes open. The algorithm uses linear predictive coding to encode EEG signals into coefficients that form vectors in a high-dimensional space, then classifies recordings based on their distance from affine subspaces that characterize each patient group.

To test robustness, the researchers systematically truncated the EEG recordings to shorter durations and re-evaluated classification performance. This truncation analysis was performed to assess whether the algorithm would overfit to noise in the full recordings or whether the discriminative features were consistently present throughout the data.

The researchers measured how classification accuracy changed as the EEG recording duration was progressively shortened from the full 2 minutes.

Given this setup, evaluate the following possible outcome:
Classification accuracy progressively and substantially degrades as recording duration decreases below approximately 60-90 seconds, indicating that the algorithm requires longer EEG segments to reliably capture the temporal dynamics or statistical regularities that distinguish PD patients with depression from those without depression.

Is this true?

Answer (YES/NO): NO